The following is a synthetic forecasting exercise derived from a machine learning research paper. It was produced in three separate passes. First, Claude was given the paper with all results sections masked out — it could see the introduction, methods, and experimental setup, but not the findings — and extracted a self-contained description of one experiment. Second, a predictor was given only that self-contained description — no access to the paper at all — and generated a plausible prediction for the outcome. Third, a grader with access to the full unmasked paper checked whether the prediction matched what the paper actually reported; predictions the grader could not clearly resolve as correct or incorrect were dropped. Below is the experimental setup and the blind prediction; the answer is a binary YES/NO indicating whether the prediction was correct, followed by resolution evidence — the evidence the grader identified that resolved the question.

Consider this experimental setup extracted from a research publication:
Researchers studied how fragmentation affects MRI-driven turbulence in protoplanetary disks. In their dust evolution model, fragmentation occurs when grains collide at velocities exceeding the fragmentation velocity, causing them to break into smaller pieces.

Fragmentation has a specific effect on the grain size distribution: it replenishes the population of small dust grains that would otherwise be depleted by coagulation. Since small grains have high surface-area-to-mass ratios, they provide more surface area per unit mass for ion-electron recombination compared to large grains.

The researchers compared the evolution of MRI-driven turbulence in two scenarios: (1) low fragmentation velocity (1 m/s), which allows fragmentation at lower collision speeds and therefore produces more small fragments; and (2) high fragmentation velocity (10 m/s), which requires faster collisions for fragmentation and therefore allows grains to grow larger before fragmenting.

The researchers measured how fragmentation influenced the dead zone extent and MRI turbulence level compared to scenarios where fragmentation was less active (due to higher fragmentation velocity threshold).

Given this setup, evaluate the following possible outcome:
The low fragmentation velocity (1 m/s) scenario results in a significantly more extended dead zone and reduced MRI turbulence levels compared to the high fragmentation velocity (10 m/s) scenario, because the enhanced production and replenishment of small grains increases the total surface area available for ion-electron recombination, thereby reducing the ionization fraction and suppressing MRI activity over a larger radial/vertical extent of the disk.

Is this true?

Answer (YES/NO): YES